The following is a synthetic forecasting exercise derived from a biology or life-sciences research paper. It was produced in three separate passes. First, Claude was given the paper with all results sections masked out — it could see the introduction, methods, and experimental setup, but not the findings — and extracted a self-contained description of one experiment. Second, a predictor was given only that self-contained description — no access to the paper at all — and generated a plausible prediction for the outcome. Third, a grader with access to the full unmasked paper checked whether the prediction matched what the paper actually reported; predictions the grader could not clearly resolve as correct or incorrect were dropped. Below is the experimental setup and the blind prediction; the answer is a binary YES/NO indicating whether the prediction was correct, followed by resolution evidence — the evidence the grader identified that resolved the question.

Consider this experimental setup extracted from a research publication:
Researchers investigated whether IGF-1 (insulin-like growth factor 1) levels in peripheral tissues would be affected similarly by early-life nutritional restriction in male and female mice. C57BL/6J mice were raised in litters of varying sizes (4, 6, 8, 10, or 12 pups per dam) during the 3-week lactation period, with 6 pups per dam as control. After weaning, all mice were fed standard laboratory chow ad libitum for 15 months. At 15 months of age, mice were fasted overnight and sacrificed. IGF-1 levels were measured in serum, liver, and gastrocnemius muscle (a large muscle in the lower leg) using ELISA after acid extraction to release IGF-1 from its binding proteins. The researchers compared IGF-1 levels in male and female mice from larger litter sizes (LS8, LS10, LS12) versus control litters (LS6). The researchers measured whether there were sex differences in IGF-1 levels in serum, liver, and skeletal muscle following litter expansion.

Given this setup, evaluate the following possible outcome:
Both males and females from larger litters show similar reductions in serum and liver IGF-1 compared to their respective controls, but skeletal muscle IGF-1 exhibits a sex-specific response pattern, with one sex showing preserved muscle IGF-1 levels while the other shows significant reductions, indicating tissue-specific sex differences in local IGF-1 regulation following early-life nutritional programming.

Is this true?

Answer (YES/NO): NO